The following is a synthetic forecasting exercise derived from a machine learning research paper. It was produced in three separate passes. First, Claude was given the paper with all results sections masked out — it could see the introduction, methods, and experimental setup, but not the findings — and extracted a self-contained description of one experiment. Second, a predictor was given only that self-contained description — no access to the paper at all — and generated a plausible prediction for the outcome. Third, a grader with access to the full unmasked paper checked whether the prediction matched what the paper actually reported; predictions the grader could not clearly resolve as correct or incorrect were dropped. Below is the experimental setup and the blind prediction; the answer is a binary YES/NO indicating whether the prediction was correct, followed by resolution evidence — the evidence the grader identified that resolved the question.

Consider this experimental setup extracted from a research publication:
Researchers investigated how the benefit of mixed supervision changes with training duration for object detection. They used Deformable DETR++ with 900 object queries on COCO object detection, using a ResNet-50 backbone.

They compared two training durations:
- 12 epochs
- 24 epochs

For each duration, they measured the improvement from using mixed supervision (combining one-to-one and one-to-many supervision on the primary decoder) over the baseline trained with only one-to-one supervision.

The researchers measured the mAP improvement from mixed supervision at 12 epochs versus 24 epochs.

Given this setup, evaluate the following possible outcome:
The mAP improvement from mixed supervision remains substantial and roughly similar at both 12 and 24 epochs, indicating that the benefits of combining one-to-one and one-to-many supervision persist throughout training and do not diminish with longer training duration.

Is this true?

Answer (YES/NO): NO